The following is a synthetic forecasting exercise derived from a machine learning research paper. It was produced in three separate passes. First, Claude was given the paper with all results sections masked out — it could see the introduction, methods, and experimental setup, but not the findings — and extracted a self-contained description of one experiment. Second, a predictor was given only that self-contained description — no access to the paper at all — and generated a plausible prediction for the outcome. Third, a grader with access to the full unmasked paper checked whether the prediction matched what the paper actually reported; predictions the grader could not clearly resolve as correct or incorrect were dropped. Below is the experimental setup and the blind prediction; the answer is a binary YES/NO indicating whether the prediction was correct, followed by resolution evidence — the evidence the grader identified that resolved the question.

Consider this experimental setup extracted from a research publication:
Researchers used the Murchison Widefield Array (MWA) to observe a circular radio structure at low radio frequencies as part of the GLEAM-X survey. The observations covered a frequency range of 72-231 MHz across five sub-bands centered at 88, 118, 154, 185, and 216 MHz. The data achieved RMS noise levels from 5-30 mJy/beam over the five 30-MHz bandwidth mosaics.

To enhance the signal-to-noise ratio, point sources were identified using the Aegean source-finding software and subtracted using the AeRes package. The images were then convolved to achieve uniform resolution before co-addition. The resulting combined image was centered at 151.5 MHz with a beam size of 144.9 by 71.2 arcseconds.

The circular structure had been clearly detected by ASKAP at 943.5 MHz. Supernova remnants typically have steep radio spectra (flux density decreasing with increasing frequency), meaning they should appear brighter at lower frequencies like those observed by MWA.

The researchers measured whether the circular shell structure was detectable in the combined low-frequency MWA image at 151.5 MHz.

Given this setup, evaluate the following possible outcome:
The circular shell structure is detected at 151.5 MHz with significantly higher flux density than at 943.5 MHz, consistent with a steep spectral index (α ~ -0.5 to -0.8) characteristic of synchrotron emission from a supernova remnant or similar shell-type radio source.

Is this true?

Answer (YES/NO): YES